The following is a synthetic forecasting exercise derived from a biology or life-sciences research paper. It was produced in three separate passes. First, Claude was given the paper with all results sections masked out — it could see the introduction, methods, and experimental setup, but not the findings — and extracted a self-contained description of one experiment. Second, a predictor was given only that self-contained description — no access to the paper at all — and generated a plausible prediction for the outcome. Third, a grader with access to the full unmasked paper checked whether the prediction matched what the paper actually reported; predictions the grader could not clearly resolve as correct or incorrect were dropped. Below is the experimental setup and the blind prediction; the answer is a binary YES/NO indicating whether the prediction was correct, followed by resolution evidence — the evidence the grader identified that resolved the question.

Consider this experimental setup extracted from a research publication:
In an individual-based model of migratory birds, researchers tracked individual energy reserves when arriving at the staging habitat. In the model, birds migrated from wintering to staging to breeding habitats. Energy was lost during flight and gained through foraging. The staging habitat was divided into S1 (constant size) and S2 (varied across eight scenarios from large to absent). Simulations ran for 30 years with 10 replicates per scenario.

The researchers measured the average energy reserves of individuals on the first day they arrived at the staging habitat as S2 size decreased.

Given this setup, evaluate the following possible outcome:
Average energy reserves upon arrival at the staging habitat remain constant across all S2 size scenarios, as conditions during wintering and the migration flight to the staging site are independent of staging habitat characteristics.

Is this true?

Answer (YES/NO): NO